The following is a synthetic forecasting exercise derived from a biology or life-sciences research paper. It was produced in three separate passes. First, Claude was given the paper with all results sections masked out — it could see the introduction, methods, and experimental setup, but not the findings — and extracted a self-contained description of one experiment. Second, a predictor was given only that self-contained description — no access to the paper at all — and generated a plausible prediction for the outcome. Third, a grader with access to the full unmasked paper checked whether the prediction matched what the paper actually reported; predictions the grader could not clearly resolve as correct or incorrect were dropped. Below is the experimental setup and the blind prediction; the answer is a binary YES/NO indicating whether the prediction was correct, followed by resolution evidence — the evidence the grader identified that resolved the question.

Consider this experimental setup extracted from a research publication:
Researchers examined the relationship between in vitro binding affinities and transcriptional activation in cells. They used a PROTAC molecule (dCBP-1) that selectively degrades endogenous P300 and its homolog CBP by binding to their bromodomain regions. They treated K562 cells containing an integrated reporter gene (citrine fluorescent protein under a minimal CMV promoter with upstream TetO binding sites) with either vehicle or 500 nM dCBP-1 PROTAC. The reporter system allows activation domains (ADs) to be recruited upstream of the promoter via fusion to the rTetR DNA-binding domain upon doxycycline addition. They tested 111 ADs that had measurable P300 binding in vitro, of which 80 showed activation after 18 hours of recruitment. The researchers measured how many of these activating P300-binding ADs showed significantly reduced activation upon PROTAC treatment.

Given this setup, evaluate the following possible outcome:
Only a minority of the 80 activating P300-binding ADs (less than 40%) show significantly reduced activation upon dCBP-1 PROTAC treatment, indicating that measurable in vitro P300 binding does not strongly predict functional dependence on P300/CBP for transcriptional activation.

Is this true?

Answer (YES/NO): YES